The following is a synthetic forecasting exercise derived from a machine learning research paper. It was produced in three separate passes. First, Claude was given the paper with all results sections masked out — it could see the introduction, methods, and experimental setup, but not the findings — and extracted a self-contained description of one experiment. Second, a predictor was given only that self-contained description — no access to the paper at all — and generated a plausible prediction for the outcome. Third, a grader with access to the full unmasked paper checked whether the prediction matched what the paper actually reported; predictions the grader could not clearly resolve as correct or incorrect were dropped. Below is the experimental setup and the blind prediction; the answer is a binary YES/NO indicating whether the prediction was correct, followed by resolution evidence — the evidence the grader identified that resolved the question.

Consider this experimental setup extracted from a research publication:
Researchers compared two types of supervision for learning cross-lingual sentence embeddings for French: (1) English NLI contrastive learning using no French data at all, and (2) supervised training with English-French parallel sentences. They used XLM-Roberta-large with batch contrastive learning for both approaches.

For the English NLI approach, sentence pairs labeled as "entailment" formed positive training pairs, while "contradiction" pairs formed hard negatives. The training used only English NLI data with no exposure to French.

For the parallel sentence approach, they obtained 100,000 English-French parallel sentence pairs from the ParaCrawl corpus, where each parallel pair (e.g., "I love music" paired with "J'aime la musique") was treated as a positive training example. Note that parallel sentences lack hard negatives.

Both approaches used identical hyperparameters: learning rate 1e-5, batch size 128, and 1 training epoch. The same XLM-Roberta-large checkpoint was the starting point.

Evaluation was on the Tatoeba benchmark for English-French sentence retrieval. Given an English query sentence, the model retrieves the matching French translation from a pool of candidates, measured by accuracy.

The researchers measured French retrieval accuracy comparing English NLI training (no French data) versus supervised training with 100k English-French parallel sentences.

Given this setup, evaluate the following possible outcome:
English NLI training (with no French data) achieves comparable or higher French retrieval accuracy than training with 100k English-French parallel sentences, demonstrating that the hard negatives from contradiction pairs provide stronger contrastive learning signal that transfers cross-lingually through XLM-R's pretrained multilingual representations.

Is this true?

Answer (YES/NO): YES